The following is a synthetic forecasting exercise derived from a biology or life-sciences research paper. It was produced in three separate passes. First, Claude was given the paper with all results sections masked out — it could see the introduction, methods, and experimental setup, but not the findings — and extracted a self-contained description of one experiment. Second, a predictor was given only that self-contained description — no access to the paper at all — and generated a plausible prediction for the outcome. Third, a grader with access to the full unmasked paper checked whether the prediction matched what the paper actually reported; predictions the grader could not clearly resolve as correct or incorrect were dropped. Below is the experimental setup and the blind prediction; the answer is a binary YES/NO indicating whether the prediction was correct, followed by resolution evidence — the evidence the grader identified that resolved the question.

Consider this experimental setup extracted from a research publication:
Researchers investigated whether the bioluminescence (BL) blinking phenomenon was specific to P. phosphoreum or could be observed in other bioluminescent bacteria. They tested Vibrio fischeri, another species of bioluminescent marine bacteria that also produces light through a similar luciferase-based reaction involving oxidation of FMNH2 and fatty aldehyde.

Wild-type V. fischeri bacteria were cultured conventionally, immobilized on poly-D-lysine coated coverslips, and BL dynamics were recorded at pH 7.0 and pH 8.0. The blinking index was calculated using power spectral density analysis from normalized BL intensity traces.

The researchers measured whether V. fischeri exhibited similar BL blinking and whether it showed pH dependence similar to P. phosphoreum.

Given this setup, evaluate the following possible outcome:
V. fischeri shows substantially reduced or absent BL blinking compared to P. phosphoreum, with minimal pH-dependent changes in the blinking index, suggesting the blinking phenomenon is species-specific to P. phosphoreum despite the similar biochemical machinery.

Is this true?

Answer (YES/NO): NO